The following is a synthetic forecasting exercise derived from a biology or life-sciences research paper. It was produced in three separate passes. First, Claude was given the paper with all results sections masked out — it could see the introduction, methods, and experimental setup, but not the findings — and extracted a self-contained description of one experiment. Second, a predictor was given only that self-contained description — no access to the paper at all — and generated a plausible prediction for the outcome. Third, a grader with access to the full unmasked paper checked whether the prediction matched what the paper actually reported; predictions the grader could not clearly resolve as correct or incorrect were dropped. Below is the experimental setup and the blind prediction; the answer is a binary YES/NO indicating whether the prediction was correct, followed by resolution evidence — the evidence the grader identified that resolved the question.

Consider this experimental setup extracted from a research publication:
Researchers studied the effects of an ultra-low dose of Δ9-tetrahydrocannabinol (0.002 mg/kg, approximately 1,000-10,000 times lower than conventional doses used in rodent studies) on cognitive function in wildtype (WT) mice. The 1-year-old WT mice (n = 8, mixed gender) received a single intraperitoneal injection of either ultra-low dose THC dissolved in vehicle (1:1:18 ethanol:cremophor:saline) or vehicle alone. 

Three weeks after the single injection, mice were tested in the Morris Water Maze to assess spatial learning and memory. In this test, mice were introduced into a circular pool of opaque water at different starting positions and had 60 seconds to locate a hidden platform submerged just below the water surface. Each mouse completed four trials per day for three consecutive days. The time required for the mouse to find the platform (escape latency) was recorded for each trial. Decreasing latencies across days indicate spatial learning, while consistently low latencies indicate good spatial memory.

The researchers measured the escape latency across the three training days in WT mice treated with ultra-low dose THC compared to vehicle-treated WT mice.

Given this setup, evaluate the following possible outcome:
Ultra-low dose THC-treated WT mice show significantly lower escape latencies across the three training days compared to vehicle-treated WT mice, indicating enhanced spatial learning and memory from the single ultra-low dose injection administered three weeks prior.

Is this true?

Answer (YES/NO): NO